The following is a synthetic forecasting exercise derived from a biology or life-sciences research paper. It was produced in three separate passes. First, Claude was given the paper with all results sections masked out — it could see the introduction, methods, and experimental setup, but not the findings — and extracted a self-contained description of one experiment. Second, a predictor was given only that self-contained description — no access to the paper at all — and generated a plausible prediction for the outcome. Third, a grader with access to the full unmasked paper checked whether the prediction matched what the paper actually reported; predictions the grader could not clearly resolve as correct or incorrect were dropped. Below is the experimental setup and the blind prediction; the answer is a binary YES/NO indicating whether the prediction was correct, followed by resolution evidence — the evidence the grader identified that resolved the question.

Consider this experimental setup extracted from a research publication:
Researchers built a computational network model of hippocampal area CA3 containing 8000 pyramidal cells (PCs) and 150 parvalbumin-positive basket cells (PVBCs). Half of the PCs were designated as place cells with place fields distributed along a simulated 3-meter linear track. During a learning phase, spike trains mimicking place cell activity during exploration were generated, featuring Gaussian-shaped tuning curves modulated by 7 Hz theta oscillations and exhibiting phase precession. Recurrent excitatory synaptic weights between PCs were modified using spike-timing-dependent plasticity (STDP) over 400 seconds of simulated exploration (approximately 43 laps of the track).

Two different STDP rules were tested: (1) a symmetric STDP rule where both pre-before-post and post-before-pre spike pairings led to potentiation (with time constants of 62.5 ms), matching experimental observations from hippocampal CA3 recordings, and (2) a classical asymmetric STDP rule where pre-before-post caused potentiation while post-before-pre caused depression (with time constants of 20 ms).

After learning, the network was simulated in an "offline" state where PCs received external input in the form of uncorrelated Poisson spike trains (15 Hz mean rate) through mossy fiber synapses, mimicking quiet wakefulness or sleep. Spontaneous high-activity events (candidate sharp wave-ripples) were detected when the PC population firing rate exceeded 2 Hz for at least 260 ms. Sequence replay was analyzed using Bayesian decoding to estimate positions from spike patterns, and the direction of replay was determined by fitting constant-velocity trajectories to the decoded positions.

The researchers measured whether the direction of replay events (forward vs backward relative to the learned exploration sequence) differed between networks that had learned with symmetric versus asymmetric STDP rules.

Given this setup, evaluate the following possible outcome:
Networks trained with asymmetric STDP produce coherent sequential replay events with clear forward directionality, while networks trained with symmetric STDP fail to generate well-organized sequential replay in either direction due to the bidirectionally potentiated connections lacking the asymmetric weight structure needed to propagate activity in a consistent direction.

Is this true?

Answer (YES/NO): NO